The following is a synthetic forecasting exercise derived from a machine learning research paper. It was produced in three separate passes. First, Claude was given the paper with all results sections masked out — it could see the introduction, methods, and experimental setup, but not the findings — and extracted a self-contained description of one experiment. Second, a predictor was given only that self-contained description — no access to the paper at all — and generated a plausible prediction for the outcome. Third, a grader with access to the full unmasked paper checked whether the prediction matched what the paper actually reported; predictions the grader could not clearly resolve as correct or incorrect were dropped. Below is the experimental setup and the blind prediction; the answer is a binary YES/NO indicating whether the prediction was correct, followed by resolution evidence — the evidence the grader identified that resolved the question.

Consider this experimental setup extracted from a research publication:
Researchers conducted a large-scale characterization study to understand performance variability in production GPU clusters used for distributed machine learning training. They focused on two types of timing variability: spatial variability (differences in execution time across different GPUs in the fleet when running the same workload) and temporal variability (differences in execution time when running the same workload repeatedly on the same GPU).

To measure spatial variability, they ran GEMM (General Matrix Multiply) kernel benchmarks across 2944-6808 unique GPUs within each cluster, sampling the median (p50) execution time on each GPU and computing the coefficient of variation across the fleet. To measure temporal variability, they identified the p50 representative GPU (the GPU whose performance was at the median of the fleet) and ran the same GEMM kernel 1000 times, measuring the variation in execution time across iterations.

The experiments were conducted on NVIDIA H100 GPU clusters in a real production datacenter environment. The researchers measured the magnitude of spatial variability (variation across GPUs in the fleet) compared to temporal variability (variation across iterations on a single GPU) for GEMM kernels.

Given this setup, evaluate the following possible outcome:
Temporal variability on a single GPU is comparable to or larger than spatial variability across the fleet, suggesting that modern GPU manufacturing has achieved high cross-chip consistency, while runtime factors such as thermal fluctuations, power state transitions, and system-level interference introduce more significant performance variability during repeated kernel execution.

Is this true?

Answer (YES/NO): NO